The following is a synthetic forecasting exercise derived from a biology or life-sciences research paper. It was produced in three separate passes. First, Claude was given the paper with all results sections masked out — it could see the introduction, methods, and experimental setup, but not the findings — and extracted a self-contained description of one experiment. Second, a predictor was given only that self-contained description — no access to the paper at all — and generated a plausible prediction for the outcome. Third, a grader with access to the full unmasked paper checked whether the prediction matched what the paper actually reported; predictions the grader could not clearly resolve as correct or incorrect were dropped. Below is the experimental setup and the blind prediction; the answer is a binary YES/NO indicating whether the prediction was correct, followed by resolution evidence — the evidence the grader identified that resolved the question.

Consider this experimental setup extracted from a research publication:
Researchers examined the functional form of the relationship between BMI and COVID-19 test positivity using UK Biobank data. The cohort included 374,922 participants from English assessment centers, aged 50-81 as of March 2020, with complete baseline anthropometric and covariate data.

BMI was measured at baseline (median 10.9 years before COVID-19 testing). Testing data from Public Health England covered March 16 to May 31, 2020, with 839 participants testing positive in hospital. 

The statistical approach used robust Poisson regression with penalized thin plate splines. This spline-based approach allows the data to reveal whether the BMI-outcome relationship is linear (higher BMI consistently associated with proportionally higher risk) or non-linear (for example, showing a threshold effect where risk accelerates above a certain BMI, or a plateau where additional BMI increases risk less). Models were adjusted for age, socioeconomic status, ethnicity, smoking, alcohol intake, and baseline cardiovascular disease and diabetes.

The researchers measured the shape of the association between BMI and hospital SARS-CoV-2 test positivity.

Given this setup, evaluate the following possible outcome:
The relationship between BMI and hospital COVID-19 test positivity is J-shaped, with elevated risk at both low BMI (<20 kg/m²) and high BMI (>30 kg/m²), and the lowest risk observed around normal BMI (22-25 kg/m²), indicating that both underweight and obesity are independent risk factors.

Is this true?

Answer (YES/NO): NO